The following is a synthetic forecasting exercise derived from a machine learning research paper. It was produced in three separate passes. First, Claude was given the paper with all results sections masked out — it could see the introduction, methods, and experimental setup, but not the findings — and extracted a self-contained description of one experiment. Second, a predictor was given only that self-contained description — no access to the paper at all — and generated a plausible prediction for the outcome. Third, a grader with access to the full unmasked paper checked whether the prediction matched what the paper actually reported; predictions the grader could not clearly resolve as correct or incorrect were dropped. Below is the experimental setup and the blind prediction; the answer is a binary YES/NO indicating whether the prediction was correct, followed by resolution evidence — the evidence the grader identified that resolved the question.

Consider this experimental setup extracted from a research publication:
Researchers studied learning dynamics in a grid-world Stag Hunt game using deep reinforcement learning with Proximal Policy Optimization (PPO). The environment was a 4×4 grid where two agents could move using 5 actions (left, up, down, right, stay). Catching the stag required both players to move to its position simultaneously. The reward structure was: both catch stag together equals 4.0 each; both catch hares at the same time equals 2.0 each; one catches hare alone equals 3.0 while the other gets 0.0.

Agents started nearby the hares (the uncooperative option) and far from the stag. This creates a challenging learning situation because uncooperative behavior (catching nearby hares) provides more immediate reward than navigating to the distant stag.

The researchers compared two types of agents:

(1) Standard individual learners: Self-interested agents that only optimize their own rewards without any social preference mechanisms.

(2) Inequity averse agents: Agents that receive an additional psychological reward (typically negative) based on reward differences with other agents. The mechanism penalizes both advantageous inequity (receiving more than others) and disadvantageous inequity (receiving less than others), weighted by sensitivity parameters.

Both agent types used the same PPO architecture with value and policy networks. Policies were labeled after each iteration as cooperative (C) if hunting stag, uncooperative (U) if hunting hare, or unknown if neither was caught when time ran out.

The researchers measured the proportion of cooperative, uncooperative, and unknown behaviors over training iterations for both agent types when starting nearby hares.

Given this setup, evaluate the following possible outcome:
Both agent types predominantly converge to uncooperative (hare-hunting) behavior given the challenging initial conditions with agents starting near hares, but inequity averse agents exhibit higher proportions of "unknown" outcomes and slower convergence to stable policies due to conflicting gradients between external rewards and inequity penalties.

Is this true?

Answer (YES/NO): NO